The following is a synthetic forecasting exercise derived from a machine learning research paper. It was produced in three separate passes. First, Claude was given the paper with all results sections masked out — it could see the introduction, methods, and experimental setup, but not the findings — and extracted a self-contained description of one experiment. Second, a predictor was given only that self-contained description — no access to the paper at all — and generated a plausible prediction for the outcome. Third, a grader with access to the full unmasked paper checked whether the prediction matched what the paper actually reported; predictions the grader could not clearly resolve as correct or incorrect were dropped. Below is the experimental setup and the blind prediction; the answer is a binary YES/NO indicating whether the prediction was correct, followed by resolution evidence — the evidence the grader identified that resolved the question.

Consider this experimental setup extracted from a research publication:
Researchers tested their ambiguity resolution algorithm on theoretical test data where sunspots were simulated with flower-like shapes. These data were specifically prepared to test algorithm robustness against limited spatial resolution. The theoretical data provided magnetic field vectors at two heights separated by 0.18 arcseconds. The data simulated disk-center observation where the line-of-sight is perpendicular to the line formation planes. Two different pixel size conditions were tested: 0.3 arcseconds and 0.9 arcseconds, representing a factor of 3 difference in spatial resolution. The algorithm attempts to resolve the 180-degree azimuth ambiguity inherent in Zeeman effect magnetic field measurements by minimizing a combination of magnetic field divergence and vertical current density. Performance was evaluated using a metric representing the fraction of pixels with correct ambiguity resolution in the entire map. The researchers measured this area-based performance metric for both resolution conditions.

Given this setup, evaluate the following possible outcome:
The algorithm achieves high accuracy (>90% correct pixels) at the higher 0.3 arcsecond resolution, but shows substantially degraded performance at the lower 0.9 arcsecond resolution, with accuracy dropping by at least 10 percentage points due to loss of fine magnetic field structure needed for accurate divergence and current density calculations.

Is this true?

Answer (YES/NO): NO